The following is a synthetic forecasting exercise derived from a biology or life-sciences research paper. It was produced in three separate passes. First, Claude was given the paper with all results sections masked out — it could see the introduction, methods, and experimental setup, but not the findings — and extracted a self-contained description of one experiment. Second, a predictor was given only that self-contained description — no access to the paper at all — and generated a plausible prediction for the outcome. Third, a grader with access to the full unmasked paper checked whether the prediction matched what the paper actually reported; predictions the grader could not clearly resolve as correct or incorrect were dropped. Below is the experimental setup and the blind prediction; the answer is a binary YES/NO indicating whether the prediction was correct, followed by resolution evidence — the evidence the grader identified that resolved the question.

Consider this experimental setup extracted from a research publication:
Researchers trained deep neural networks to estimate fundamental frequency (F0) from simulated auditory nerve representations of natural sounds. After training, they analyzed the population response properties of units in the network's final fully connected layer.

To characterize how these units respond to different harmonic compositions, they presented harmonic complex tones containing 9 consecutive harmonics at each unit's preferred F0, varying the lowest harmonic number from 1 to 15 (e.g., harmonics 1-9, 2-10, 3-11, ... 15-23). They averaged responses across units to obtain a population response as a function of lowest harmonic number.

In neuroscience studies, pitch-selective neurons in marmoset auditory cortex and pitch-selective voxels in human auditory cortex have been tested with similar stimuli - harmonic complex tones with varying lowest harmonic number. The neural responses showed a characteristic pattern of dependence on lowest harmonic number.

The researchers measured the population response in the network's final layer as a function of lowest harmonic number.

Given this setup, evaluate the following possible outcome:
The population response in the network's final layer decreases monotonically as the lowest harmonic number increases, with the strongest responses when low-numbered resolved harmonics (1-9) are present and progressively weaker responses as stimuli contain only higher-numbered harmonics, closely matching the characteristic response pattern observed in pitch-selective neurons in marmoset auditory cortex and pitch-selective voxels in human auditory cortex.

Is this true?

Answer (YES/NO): YES